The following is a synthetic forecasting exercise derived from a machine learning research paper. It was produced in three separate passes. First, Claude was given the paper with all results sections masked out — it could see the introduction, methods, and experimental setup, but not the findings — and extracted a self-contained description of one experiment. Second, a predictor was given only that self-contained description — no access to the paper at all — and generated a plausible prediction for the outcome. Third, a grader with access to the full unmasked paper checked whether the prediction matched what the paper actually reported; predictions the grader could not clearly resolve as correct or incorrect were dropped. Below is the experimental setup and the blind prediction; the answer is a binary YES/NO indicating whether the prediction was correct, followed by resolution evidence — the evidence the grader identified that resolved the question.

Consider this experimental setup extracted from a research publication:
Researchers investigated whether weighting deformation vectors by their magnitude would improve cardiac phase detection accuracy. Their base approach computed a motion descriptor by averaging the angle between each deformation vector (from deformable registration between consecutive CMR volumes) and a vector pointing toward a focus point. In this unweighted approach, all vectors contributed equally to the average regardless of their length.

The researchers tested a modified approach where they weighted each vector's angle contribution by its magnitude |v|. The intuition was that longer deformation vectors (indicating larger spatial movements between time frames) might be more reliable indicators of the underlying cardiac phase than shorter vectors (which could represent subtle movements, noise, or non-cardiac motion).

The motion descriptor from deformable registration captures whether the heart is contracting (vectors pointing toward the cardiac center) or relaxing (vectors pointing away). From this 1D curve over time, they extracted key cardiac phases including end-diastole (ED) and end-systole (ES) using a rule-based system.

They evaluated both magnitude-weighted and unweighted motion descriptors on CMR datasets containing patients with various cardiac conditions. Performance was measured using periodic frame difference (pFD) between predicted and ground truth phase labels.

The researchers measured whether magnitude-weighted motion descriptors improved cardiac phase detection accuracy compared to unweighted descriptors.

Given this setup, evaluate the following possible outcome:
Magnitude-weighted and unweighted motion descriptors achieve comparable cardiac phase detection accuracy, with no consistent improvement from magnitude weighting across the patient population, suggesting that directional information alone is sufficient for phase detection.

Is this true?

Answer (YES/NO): NO